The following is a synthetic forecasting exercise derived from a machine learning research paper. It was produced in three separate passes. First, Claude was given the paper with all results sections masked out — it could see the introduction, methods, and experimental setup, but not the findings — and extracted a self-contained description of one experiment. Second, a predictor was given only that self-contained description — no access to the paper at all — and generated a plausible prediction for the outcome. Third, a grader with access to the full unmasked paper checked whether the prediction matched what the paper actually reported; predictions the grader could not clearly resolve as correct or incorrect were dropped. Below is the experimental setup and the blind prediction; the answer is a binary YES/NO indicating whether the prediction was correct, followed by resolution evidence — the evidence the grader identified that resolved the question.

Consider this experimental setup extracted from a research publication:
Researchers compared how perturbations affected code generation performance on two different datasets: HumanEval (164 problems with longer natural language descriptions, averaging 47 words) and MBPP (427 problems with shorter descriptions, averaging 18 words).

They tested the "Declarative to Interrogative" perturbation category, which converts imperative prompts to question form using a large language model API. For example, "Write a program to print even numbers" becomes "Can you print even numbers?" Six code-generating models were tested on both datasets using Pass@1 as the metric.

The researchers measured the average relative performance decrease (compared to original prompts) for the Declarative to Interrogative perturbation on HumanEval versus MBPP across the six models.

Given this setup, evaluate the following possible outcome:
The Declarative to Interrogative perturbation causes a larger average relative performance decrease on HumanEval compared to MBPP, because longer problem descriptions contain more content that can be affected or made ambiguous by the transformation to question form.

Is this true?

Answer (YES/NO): NO